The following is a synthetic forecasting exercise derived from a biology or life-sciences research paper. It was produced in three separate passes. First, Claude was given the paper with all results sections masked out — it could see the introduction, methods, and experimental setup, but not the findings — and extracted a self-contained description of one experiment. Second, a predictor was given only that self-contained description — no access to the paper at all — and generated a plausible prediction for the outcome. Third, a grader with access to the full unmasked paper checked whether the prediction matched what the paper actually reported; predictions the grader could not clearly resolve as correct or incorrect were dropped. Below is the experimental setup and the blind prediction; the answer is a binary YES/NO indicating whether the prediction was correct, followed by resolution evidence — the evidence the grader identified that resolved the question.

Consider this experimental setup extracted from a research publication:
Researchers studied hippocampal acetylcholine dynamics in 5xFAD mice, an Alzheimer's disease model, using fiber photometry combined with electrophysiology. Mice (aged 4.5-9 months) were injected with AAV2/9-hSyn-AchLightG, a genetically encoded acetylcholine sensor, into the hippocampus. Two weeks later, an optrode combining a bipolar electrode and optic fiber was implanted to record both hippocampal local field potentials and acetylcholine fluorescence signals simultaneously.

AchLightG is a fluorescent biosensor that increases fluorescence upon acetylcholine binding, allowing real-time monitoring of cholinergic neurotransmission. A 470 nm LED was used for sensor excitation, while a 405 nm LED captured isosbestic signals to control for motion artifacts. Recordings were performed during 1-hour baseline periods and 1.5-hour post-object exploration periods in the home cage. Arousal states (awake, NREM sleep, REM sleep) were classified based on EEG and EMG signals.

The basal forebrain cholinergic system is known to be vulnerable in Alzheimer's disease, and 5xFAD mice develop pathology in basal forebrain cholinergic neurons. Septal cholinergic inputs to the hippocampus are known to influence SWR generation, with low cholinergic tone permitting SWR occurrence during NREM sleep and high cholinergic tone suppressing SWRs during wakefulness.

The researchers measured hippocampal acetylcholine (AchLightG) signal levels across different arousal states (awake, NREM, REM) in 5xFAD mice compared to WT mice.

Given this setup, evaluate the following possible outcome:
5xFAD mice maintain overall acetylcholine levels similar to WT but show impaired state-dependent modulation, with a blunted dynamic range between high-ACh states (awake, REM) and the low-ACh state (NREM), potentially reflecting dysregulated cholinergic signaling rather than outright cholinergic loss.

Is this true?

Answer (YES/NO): NO